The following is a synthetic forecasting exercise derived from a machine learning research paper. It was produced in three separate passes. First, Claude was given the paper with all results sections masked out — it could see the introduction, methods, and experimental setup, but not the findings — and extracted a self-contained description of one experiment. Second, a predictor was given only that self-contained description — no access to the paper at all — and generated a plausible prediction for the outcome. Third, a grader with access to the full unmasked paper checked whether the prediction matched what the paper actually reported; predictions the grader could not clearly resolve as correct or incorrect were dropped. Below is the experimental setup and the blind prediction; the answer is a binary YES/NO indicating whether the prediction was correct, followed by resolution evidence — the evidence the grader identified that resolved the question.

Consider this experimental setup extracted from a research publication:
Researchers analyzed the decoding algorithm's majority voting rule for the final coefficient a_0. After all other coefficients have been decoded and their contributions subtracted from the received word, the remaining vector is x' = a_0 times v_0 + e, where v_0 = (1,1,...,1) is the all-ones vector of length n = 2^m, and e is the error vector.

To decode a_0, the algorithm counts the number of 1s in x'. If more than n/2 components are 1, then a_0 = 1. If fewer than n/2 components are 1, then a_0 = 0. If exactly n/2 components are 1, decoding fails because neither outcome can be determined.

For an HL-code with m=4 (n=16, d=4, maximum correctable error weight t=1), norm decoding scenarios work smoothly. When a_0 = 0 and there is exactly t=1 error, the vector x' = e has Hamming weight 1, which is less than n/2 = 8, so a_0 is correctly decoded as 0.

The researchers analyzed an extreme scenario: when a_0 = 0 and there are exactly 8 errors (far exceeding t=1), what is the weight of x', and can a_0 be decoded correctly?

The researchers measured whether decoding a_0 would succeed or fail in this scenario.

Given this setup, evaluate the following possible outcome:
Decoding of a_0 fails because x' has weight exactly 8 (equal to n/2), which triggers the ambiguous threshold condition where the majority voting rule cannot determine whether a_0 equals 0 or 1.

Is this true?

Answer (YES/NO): YES